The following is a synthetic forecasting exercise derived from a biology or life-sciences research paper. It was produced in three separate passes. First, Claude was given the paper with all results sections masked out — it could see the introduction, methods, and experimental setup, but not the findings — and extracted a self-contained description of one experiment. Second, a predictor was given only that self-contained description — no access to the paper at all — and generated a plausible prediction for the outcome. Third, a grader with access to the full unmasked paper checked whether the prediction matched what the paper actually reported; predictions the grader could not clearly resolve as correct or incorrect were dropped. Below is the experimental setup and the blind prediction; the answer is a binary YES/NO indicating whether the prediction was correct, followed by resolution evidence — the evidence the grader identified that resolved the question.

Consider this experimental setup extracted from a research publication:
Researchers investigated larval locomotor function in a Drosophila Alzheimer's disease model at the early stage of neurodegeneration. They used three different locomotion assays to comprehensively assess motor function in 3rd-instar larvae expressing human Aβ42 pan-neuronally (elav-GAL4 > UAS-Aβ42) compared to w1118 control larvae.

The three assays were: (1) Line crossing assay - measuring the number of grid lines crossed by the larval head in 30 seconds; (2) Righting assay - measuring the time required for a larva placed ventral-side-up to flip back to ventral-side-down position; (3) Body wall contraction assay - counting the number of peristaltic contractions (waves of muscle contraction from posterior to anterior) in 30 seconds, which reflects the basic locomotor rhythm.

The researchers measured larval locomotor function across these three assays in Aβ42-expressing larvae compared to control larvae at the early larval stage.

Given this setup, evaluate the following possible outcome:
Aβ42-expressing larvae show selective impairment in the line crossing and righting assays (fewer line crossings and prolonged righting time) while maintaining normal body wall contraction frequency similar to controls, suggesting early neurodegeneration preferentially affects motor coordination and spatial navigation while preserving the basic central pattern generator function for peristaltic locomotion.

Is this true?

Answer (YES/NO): NO